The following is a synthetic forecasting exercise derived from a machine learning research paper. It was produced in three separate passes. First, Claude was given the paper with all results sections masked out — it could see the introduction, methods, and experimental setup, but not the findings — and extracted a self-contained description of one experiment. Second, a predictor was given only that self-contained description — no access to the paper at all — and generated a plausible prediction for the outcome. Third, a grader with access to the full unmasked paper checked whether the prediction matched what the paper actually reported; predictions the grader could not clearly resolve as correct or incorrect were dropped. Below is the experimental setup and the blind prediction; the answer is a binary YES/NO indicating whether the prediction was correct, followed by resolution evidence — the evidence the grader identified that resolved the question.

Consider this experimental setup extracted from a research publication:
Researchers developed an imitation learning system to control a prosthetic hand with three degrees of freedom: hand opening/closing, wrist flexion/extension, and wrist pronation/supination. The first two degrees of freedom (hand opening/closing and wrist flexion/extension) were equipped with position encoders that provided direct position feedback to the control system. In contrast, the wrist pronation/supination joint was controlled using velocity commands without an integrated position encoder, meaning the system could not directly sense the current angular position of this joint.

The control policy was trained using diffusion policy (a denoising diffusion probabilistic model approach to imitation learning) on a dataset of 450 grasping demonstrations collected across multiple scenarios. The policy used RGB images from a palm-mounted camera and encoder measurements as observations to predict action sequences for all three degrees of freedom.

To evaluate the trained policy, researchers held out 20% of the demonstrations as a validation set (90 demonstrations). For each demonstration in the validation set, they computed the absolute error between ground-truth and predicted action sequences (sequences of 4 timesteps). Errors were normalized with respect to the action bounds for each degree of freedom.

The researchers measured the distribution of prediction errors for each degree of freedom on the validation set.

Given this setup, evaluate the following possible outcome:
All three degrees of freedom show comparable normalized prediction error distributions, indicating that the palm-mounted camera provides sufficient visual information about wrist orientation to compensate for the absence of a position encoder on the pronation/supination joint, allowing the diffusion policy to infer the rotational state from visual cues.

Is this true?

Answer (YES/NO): NO